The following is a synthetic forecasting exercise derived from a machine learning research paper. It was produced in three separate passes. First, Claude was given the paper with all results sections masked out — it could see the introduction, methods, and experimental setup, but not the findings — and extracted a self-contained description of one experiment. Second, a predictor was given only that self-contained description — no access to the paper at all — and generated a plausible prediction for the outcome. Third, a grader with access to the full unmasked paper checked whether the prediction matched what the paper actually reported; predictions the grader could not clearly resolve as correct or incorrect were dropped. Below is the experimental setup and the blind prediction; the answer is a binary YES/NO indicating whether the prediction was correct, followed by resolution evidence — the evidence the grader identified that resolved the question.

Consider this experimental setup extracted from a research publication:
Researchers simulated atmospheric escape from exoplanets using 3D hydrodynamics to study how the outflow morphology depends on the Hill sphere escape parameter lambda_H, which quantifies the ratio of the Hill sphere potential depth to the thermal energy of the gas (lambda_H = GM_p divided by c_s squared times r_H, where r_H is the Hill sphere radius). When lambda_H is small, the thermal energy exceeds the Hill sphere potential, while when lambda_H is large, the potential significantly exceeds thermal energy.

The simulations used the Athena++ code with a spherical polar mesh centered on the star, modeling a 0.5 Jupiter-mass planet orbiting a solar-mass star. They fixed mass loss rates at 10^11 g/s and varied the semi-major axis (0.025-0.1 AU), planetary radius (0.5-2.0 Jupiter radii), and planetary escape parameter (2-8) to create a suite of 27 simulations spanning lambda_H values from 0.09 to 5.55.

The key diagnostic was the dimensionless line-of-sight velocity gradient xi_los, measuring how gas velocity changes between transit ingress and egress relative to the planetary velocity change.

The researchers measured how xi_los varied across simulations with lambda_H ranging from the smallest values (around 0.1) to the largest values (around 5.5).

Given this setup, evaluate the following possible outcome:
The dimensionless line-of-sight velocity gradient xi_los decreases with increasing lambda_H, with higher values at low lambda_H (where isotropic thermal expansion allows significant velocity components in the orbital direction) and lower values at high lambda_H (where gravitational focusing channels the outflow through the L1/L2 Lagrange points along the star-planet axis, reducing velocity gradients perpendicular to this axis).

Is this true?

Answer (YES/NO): YES